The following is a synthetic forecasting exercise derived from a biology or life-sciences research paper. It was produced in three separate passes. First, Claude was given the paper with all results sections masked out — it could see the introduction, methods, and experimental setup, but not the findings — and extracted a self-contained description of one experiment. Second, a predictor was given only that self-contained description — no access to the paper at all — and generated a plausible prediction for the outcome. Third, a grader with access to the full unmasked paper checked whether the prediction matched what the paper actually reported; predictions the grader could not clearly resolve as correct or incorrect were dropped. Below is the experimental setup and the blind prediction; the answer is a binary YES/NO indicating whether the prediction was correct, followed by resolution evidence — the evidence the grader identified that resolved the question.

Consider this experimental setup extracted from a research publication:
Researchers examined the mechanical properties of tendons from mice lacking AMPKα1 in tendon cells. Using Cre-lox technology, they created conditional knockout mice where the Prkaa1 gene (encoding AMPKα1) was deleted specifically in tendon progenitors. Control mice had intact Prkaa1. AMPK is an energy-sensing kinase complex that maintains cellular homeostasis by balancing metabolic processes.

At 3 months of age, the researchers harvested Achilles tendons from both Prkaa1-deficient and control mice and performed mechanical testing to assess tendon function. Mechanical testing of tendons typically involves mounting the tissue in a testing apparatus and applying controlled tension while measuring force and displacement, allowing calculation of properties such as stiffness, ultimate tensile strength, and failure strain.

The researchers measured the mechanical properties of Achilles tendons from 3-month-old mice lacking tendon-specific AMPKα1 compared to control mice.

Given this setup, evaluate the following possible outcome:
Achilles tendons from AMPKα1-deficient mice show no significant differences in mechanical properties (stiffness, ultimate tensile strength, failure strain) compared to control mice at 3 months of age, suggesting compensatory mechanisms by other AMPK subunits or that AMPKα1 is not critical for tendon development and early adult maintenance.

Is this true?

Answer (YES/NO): NO